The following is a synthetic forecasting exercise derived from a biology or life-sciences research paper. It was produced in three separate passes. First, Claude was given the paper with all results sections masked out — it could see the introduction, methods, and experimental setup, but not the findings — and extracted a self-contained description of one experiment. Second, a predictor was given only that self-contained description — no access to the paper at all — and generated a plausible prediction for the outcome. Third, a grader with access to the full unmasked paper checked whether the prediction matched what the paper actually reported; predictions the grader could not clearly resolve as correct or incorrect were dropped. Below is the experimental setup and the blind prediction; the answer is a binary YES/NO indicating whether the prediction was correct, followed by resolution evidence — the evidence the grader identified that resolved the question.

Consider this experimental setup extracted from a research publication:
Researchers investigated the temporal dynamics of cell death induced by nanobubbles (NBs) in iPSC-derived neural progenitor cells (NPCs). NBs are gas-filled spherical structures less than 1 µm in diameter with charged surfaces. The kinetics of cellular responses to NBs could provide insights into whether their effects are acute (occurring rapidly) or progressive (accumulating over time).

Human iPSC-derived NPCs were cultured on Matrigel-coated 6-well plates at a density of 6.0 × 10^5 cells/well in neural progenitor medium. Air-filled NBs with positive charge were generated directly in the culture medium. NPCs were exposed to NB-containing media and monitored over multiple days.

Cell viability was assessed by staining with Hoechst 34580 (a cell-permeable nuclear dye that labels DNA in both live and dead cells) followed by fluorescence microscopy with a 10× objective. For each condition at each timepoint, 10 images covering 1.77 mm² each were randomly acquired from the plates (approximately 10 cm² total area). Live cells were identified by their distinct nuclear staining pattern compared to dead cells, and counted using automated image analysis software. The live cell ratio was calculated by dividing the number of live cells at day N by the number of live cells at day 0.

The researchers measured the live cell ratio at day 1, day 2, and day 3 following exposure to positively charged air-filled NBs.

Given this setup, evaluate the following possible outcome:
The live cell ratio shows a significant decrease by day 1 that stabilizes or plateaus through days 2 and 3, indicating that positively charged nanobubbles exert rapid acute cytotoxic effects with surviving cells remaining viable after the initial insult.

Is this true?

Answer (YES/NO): NO